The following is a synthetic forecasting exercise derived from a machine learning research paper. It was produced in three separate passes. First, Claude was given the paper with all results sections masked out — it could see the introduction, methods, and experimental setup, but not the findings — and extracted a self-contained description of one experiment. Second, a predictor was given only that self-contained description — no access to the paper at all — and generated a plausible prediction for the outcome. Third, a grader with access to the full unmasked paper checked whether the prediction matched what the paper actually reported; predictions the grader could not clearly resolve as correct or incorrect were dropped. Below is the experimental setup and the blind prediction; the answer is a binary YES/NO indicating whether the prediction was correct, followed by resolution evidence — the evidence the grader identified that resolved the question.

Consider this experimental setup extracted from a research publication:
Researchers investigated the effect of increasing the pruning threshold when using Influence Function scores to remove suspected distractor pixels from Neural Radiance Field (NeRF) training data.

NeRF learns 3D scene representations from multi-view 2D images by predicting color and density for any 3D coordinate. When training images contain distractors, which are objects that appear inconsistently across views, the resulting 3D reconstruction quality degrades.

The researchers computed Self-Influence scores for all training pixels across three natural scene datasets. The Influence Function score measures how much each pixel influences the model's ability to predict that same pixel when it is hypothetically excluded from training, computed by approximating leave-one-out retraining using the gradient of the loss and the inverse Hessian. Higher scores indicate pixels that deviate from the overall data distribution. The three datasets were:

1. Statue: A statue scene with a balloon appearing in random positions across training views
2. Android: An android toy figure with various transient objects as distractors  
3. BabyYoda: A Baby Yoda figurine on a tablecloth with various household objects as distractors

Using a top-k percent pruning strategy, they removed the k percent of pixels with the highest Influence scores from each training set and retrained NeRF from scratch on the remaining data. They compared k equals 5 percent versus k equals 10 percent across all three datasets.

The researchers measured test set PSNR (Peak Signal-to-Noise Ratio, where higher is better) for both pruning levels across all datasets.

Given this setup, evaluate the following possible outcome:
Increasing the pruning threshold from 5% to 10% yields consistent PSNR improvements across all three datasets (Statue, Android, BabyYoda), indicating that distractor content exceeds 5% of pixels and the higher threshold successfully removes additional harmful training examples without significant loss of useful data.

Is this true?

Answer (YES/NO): YES